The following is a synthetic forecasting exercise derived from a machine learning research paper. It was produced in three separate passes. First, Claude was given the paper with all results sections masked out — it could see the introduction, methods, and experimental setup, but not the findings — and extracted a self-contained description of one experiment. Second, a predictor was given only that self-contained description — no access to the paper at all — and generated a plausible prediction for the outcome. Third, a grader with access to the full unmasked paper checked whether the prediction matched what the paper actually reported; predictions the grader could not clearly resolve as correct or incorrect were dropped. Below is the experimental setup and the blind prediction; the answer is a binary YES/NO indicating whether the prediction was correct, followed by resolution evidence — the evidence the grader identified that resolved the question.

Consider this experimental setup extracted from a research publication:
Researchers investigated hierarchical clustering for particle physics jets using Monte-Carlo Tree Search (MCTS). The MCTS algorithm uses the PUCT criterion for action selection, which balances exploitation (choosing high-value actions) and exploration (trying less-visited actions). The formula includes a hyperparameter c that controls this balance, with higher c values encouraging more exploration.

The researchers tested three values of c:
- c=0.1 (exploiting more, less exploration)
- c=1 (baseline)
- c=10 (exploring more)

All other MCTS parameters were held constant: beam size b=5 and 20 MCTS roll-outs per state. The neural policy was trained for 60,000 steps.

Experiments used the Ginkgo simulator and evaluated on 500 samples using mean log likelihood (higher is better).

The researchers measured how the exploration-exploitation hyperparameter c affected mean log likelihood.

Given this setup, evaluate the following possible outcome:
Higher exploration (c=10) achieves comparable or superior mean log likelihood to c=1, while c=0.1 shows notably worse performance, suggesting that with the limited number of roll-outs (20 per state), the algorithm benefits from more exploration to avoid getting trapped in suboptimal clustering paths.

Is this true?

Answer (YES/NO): NO